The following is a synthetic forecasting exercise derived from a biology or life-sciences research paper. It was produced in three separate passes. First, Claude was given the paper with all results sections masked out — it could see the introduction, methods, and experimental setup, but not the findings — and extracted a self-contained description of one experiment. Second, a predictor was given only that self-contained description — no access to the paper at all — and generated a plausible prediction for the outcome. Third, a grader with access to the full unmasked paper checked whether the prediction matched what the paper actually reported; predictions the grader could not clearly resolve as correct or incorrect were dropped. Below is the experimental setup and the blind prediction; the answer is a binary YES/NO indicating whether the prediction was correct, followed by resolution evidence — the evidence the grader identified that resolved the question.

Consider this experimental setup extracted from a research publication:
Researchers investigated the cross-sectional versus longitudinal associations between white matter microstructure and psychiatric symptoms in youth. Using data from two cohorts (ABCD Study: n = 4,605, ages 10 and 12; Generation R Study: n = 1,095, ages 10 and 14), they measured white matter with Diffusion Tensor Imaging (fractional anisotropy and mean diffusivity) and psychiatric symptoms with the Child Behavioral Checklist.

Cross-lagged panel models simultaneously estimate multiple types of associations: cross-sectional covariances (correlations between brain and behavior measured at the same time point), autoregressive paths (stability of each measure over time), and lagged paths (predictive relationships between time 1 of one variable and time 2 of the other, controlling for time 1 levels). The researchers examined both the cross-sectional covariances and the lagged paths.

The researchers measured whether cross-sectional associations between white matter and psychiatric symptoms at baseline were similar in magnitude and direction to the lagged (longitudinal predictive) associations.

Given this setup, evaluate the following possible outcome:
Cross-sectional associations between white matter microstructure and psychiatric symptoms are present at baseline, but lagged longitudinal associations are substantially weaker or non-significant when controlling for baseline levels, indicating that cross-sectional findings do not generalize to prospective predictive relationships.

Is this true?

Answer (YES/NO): YES